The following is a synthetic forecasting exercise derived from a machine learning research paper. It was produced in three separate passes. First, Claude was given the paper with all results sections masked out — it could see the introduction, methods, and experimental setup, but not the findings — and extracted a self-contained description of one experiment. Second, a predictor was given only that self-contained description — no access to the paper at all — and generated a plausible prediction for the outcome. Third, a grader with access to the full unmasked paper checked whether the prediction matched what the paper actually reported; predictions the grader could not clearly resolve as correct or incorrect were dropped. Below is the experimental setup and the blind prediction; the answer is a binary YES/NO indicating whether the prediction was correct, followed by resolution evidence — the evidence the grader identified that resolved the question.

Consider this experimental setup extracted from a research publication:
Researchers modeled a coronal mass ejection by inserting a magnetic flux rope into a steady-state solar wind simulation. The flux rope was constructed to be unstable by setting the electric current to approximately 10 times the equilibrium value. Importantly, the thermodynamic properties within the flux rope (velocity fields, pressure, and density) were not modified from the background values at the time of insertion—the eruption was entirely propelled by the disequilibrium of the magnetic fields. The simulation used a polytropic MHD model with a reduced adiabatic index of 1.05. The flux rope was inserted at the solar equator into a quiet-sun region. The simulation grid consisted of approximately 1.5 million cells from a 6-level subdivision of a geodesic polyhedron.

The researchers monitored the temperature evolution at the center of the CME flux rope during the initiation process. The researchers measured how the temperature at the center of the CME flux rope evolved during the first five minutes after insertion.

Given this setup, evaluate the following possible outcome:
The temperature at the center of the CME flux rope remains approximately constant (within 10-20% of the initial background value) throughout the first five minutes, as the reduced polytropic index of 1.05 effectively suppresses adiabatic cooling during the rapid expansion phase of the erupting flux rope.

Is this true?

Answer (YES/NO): NO